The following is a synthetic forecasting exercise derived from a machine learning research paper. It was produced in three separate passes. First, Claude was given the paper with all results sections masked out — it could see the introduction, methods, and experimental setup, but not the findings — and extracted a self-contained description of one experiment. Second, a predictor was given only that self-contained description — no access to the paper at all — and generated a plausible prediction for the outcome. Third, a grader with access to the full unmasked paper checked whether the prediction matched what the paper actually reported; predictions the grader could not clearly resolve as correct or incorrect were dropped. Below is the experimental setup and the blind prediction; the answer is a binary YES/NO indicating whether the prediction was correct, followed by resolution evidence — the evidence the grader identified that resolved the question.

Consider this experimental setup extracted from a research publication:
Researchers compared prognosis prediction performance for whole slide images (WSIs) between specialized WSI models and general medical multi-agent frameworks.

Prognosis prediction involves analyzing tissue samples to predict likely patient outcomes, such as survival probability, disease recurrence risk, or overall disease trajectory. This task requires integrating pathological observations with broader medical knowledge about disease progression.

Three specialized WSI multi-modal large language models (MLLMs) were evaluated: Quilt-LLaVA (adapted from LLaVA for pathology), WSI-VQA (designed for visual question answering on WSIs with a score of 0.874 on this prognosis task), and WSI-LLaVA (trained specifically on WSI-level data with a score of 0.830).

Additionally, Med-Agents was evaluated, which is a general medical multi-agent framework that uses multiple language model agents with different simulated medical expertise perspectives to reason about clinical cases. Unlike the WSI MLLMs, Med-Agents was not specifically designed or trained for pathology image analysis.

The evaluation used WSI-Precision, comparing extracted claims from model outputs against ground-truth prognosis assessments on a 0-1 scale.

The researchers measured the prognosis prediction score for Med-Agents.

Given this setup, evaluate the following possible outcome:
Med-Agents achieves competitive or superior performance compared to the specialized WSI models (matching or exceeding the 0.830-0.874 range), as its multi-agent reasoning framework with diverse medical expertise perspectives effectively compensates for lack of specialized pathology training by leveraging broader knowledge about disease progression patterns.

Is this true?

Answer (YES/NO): YES